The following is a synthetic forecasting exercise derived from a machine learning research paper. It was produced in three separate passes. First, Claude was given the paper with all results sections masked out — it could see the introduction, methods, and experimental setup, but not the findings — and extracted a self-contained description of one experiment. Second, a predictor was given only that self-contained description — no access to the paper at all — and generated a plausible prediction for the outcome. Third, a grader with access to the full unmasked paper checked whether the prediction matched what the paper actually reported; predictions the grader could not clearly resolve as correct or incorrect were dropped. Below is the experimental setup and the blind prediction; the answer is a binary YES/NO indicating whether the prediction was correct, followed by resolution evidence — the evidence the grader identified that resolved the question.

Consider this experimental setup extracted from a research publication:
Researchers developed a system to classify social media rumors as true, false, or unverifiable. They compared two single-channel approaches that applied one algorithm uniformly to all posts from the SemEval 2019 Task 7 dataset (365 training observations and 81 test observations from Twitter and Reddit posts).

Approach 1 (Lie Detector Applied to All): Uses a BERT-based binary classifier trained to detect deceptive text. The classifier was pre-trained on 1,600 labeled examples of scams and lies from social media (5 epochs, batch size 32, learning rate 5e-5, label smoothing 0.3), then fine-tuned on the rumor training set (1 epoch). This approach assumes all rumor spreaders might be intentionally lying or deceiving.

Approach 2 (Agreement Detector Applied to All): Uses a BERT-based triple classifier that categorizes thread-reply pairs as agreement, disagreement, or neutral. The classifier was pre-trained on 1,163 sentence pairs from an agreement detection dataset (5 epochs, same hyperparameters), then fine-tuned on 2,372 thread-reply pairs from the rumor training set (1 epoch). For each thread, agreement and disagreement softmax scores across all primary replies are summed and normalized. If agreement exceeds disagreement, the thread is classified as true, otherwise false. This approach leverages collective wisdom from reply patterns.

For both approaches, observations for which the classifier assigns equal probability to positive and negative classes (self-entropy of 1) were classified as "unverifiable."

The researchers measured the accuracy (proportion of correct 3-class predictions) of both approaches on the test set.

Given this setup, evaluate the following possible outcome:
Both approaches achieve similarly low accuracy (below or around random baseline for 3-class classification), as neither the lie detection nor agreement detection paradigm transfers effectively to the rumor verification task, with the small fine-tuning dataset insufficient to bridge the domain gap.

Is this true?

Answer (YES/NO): NO